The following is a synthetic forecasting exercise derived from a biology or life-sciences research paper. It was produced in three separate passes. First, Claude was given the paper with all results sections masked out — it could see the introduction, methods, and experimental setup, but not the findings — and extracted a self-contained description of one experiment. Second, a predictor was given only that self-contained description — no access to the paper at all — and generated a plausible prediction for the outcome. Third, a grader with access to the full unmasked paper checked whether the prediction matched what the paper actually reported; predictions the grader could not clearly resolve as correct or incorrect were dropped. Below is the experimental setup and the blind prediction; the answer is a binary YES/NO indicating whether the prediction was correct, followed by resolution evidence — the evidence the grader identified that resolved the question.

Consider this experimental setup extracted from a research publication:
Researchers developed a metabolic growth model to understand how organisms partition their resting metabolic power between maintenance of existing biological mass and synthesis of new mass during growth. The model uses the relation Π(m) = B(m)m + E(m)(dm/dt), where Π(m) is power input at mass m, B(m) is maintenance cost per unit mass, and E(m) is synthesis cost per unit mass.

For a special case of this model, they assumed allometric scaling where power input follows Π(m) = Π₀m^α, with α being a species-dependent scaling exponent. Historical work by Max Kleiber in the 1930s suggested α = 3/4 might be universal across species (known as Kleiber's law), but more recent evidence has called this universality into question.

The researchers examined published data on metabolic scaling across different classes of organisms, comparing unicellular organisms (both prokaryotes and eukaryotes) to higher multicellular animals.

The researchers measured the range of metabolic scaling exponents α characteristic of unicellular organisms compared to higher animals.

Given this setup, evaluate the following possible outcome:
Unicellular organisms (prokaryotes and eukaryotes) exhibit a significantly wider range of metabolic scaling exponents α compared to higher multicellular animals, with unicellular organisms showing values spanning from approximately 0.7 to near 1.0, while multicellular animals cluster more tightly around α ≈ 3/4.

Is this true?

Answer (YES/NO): NO